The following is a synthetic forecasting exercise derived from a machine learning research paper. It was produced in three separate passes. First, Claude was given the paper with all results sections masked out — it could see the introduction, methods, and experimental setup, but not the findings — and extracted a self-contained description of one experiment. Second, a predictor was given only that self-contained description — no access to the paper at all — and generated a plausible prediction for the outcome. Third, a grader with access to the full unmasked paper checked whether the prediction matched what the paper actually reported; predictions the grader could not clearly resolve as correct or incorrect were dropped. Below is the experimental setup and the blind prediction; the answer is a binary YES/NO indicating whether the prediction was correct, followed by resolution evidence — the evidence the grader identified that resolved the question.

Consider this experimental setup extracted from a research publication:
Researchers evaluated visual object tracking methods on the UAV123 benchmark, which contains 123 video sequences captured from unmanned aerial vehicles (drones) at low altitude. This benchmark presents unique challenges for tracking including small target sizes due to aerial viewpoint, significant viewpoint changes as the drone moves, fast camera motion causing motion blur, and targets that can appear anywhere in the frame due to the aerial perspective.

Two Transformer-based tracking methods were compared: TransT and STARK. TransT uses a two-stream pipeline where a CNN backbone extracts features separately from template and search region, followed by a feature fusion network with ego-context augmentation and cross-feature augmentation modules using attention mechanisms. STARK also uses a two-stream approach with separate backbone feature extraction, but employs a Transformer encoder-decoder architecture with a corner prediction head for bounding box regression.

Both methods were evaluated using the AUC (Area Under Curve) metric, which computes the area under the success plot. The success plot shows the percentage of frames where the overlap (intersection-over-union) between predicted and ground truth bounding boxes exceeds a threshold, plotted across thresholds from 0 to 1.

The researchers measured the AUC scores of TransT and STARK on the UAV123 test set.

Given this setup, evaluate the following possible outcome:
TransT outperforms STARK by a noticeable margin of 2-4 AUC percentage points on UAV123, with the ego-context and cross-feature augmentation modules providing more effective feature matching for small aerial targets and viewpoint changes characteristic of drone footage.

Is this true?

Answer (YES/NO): NO